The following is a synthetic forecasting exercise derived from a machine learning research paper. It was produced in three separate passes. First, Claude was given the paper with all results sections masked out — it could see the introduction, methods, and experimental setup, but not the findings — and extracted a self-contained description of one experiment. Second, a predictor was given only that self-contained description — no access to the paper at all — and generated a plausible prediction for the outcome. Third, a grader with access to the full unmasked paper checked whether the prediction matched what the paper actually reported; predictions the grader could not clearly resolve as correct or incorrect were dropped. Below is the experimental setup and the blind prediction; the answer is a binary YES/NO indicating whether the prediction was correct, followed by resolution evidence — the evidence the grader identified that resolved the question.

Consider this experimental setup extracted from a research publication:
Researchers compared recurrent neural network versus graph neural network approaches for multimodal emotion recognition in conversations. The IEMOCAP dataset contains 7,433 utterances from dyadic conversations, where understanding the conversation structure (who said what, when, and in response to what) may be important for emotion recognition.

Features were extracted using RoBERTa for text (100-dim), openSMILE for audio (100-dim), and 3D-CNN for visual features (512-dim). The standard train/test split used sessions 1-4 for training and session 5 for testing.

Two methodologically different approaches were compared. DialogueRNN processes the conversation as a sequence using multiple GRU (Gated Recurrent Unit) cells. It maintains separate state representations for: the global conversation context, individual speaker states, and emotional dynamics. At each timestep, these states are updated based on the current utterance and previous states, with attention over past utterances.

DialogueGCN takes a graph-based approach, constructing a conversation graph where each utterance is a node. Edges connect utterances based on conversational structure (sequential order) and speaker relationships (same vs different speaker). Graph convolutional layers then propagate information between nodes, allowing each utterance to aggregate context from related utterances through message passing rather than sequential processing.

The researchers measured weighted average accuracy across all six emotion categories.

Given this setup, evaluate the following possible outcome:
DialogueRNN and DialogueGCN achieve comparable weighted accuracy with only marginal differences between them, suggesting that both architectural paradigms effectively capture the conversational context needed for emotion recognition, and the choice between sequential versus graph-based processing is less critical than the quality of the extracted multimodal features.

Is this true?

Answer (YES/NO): NO